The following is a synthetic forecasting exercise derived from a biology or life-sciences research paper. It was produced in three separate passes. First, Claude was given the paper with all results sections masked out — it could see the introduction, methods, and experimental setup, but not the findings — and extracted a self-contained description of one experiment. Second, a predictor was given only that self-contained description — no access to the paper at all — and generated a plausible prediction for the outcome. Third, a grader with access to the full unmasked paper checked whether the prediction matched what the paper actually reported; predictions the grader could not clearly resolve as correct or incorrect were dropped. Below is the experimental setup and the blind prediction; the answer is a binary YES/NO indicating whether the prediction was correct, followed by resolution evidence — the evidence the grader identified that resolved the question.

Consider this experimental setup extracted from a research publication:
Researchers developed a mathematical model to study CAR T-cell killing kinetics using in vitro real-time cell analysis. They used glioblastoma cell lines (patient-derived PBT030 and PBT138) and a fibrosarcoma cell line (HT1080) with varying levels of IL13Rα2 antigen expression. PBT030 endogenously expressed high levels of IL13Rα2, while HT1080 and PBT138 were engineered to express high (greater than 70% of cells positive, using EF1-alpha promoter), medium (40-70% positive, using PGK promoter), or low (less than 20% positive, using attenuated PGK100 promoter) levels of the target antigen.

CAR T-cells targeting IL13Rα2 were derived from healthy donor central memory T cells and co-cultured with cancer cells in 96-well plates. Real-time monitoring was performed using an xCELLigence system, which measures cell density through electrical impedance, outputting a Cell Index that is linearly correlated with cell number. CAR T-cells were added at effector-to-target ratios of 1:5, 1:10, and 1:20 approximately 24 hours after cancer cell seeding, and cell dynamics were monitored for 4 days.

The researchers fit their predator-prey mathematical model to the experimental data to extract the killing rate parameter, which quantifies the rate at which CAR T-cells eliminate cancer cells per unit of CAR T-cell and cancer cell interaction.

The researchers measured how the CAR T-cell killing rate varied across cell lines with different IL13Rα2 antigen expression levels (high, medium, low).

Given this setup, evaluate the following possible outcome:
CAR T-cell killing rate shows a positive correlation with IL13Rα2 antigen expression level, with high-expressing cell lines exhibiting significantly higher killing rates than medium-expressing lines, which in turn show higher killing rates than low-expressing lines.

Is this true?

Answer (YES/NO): NO